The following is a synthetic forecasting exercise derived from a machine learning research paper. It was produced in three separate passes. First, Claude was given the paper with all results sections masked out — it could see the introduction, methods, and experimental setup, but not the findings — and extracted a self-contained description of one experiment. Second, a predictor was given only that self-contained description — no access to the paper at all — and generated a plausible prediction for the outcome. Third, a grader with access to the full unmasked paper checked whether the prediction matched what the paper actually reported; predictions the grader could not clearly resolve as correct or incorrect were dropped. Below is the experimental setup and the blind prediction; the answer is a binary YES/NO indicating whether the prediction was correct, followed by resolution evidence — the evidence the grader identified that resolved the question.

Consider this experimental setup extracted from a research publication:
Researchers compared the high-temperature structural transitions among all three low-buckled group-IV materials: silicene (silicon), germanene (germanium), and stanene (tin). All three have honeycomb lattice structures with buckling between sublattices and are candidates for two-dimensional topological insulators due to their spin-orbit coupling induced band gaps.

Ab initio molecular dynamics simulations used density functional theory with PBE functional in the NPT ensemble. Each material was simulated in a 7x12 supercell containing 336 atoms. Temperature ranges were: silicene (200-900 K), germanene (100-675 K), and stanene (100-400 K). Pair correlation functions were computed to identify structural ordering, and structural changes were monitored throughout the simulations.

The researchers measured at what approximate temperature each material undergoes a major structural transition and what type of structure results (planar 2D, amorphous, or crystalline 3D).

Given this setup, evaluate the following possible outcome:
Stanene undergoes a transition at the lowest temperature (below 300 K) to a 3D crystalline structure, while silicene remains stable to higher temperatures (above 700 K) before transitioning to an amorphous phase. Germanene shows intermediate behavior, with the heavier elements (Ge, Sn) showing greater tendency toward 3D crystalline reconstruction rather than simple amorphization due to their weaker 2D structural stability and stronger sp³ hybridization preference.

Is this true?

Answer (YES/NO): NO